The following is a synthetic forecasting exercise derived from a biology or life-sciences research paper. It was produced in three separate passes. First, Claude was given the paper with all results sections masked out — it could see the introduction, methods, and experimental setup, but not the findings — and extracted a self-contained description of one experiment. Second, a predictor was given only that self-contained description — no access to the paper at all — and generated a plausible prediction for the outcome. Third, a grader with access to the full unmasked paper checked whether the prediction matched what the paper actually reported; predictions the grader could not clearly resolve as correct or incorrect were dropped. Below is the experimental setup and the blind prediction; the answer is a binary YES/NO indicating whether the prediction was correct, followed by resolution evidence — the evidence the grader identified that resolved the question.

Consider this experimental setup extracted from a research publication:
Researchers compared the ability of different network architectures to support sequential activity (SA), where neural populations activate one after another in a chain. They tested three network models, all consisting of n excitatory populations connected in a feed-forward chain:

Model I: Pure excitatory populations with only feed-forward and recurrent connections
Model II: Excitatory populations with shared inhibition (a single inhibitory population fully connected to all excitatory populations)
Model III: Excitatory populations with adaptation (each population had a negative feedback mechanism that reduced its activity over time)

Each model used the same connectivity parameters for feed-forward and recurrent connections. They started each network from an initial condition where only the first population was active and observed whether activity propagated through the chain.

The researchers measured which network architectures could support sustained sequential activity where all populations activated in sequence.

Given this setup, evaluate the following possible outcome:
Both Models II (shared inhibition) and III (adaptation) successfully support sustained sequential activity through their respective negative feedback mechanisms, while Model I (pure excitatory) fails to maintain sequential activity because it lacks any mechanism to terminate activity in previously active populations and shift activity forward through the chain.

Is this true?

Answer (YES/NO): NO